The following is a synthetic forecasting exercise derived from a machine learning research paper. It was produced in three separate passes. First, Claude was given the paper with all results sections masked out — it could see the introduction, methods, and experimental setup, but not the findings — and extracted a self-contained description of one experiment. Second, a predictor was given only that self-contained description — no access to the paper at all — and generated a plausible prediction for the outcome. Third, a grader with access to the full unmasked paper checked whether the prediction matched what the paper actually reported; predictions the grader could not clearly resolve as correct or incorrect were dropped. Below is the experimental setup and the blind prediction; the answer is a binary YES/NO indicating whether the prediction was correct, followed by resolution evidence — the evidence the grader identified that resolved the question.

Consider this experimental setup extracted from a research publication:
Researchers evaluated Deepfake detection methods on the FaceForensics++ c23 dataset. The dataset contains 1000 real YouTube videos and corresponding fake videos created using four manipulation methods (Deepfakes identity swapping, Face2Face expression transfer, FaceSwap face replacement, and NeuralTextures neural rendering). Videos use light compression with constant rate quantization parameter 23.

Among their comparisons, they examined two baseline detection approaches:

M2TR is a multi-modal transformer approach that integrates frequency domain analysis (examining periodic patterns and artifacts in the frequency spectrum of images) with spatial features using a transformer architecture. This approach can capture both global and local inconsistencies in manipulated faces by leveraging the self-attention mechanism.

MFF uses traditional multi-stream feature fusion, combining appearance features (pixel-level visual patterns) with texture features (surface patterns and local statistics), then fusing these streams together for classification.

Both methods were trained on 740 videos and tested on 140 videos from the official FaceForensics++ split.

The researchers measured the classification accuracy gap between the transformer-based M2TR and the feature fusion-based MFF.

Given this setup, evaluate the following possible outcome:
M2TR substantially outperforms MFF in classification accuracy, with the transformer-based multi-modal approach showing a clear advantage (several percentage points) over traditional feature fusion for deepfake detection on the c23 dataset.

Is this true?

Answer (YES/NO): YES